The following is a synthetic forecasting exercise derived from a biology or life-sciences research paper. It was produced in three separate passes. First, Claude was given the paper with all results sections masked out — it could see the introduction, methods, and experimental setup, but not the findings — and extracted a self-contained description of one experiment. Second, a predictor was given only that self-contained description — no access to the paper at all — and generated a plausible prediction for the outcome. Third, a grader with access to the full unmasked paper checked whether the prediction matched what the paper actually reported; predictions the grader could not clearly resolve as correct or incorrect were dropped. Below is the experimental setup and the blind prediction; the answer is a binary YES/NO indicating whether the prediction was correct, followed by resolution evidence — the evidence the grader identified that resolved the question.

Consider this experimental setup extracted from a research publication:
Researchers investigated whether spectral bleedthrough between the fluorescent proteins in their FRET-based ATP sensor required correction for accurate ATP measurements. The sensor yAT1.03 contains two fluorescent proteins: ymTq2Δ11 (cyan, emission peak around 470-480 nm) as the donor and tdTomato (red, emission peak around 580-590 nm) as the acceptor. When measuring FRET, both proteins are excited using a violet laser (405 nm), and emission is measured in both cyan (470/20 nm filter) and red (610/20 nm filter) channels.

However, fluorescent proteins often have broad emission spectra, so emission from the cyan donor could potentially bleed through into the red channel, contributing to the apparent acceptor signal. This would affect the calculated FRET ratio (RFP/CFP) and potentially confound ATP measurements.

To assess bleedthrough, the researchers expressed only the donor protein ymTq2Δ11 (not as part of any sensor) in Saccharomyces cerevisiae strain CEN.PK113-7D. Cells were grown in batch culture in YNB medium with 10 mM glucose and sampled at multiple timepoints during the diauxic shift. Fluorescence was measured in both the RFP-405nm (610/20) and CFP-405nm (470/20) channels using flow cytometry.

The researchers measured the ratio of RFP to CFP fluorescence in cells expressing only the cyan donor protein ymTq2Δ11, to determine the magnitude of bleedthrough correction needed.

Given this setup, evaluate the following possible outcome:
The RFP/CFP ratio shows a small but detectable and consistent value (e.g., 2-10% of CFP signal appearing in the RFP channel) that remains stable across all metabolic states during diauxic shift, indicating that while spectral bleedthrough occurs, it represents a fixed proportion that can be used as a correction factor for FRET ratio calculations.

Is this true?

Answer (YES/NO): NO